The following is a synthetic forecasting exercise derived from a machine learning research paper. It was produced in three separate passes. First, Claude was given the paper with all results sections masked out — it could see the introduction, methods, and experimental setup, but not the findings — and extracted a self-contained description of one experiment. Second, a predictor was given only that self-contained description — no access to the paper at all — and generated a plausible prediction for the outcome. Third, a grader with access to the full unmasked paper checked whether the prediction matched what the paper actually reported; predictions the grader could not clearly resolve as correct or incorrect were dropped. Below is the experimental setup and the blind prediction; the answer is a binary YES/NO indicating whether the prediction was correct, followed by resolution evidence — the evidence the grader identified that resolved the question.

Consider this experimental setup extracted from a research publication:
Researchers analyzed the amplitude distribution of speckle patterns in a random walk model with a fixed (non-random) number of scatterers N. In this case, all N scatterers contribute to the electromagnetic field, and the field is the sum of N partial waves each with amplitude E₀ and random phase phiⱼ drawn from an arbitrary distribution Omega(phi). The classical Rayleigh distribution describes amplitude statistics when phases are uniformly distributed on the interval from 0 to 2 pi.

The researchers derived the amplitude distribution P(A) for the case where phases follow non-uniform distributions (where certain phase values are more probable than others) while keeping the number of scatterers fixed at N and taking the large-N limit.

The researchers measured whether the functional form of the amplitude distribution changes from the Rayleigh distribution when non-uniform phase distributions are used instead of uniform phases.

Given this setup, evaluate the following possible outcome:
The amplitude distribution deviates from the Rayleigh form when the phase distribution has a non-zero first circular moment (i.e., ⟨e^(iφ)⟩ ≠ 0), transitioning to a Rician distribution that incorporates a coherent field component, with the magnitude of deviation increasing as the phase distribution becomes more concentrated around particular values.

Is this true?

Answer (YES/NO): NO